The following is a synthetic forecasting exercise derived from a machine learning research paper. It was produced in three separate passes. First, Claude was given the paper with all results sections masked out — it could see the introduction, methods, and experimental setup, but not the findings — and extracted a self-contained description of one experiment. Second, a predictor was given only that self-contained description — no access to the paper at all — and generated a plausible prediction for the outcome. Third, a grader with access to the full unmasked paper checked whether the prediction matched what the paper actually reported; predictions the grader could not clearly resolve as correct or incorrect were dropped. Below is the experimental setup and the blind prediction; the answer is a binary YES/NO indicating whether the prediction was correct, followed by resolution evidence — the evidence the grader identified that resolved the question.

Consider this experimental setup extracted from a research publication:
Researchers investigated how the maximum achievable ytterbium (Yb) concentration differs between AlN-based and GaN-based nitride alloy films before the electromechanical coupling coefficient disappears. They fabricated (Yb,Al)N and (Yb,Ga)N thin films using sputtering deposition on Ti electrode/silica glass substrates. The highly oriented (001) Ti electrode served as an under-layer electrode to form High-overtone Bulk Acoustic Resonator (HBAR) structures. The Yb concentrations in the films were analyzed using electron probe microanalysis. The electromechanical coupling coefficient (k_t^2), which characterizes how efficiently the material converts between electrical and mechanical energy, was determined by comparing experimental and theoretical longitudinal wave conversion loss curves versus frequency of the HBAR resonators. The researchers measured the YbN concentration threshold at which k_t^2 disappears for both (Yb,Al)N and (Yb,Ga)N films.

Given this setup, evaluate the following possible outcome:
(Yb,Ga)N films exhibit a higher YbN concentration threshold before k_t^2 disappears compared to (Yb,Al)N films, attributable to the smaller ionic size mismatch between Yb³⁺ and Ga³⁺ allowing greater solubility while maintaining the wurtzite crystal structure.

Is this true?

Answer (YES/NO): YES